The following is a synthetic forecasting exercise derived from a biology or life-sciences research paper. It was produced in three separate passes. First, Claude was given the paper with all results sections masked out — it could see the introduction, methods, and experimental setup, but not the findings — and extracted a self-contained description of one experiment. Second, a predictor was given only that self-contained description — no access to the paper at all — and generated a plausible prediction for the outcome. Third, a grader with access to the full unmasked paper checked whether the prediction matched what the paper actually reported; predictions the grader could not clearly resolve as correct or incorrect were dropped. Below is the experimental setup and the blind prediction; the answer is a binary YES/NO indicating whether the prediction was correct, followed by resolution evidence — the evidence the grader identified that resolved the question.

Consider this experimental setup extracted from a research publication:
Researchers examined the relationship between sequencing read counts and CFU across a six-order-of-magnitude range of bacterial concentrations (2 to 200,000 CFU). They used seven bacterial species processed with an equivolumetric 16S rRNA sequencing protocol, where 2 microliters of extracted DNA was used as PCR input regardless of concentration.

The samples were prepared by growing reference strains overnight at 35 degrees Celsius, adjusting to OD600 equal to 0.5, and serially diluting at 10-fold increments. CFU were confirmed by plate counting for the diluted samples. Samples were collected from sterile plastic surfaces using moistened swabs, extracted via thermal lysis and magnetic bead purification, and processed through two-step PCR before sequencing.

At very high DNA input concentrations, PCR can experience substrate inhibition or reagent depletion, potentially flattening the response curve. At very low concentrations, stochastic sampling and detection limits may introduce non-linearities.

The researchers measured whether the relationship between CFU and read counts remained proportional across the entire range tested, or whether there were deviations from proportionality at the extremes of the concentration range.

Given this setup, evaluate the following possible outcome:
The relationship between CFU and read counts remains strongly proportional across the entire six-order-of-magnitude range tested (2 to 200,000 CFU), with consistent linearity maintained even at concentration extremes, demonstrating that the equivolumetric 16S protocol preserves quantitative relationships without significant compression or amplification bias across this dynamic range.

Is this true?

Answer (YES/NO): NO